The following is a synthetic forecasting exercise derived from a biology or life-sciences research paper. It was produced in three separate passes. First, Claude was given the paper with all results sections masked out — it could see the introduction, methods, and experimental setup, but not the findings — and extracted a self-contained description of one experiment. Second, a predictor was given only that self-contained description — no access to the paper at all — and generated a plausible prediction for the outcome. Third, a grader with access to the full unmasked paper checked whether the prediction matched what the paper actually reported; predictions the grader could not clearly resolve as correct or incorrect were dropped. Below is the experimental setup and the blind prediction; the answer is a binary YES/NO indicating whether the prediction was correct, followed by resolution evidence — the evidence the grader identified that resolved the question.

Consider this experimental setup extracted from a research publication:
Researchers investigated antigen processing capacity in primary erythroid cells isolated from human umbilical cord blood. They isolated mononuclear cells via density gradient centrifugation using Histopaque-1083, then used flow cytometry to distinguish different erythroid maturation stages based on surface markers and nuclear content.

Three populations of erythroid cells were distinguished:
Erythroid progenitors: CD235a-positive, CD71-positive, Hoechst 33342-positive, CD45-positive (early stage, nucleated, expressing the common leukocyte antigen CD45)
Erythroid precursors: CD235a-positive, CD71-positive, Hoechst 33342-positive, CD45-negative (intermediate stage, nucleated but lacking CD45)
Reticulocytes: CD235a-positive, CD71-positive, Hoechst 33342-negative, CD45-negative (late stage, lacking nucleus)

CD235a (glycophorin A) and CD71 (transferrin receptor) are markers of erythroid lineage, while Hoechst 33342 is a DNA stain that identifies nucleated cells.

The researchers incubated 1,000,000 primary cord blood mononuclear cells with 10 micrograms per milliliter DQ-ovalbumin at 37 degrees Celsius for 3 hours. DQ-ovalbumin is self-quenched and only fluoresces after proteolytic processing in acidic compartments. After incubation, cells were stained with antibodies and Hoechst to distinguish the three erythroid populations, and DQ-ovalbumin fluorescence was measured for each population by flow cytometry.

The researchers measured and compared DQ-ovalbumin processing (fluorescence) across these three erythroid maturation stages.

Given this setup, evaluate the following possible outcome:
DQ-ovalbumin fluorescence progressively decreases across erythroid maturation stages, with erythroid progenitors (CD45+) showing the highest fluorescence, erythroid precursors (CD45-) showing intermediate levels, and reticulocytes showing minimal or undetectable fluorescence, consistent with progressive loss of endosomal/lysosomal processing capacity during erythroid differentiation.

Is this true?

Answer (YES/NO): NO